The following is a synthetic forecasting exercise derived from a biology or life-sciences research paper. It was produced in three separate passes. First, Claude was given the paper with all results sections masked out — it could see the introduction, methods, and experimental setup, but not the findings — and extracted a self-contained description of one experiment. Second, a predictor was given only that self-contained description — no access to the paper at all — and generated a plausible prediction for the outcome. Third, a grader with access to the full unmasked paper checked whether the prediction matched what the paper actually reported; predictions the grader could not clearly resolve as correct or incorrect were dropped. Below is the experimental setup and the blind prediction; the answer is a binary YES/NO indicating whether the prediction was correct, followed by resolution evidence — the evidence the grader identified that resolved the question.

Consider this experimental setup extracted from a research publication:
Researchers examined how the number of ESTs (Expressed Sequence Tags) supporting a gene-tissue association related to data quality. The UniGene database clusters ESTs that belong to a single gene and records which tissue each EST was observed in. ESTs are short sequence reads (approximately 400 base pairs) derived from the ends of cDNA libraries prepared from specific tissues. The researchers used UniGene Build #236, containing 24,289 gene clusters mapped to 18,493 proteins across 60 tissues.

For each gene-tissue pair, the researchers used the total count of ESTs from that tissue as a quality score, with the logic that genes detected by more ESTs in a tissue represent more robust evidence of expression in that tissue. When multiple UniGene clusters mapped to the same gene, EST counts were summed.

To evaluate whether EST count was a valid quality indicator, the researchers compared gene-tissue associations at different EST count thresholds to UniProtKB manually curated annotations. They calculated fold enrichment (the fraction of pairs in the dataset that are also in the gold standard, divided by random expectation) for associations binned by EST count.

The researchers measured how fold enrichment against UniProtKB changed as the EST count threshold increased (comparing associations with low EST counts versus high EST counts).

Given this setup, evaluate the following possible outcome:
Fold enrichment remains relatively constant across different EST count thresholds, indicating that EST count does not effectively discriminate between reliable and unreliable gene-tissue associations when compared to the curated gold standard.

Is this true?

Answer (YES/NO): NO